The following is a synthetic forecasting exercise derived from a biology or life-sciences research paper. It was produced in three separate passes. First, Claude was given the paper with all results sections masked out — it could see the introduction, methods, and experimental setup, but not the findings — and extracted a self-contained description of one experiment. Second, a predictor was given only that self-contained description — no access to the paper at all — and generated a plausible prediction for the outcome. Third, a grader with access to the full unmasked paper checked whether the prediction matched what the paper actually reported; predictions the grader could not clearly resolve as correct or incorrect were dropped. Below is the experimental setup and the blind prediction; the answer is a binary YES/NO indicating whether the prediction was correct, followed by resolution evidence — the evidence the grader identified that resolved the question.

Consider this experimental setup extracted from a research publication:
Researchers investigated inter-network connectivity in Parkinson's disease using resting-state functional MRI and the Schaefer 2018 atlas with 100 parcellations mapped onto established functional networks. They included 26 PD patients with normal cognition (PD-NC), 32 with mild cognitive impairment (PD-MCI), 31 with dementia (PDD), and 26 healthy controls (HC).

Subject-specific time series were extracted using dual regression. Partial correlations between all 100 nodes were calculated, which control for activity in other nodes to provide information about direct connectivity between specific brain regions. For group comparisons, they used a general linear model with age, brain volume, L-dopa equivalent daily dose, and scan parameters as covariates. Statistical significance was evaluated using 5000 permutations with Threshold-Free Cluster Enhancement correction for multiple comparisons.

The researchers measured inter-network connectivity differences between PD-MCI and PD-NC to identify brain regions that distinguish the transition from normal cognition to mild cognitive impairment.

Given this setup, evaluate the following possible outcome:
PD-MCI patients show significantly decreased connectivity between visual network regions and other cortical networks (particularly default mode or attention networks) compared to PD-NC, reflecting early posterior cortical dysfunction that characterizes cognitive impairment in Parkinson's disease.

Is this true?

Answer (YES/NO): NO